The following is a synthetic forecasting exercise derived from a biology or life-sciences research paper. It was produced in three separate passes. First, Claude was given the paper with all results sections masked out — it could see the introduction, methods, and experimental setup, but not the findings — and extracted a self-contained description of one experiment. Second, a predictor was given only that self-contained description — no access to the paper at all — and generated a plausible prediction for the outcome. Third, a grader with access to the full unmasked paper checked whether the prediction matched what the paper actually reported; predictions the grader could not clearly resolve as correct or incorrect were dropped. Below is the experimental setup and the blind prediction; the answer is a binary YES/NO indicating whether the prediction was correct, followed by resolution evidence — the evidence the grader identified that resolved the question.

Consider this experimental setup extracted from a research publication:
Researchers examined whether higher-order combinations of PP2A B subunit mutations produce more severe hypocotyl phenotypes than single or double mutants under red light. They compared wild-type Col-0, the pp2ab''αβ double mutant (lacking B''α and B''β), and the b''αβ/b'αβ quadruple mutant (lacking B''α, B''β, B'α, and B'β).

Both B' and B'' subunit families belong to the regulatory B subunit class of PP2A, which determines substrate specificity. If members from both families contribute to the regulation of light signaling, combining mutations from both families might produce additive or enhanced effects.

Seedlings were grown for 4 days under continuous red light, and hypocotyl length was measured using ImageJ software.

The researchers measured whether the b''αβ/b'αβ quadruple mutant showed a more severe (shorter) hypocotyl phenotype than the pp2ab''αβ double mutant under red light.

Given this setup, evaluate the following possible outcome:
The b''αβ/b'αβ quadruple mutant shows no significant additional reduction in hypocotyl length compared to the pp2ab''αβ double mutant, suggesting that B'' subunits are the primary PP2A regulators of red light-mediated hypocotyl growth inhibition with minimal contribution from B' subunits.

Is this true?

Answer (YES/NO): NO